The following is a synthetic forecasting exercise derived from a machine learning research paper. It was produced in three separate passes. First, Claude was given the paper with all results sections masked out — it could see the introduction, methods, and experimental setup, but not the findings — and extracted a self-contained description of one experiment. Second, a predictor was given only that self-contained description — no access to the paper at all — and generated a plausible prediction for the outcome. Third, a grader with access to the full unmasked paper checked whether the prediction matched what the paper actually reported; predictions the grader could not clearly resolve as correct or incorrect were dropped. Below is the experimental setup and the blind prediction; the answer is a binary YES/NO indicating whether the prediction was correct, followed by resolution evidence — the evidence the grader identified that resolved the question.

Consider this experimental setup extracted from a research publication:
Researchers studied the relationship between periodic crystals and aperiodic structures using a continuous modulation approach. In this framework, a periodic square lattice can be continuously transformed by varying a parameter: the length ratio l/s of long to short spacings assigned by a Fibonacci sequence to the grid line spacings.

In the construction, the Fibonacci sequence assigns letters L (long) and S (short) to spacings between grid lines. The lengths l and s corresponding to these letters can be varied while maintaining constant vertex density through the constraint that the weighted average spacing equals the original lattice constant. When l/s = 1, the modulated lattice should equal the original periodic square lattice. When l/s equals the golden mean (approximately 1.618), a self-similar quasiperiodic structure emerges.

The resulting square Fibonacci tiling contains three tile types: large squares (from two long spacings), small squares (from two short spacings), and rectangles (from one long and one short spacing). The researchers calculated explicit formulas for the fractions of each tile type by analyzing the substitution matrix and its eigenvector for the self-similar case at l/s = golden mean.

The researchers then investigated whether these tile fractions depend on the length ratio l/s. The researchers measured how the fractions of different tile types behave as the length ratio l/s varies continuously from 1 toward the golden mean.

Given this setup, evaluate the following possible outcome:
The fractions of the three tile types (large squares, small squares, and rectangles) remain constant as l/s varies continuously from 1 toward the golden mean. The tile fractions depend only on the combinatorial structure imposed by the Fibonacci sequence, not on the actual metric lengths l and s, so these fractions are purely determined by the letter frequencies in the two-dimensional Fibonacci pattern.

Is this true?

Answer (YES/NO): YES